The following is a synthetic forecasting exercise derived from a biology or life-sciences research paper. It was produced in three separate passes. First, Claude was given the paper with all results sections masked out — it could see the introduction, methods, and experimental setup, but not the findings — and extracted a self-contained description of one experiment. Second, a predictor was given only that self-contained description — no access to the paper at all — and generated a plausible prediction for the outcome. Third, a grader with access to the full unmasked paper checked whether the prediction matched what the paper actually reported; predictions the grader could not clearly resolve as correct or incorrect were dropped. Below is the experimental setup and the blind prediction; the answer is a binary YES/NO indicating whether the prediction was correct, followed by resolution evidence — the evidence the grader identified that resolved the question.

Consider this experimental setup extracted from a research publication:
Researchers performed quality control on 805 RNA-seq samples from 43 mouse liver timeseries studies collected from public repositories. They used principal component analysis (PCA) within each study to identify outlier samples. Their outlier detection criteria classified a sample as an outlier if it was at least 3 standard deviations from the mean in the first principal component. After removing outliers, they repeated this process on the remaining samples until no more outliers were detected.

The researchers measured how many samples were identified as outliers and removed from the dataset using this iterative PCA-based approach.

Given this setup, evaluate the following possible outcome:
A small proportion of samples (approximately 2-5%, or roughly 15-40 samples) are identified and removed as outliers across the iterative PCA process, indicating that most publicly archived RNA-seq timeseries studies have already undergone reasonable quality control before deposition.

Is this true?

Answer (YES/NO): NO